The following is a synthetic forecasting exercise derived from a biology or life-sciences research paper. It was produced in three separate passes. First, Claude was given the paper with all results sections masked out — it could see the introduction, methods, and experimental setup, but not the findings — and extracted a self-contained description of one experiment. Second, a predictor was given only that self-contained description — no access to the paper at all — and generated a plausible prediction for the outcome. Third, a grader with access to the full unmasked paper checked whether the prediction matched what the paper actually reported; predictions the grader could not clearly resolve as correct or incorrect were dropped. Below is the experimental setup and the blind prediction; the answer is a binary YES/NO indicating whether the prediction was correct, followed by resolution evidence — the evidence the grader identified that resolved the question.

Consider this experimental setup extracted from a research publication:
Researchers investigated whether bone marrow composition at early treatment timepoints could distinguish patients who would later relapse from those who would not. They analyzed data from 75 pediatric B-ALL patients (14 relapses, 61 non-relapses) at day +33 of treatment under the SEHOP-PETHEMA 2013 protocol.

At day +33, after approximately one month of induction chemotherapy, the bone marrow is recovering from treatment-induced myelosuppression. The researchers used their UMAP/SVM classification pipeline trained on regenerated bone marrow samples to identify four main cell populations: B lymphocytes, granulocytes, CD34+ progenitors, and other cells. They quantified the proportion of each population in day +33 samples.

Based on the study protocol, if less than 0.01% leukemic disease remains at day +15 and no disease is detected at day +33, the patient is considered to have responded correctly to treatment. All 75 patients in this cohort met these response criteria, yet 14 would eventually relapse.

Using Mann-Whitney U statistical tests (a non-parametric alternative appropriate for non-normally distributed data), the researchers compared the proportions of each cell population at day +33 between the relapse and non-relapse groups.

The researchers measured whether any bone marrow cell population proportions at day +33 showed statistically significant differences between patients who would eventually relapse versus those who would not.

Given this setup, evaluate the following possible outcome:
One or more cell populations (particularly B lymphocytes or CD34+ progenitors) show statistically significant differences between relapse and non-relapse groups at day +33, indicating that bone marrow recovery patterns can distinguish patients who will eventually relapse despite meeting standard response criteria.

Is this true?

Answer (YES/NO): NO